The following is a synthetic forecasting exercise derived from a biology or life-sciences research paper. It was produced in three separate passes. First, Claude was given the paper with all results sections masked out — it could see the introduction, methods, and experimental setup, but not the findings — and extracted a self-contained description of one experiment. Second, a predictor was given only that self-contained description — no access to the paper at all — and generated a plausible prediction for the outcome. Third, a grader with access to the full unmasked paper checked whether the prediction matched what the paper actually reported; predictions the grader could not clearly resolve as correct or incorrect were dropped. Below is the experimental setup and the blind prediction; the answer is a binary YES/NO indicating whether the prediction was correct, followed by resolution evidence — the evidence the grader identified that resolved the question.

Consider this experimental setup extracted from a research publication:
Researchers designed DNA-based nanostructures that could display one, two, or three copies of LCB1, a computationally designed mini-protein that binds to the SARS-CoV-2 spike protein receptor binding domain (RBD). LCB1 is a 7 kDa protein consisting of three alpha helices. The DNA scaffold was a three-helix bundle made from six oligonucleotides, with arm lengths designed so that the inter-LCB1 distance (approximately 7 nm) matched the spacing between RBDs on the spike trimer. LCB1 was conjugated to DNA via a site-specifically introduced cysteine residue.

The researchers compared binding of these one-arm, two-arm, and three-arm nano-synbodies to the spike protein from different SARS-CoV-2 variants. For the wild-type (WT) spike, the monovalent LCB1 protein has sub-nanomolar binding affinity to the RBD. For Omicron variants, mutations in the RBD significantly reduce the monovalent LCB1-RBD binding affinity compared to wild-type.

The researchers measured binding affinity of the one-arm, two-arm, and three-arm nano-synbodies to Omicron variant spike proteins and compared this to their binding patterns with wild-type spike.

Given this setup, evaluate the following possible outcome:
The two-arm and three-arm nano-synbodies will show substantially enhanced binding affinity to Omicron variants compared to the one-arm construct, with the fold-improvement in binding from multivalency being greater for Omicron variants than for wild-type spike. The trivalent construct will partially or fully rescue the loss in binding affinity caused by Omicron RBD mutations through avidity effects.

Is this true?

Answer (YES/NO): YES